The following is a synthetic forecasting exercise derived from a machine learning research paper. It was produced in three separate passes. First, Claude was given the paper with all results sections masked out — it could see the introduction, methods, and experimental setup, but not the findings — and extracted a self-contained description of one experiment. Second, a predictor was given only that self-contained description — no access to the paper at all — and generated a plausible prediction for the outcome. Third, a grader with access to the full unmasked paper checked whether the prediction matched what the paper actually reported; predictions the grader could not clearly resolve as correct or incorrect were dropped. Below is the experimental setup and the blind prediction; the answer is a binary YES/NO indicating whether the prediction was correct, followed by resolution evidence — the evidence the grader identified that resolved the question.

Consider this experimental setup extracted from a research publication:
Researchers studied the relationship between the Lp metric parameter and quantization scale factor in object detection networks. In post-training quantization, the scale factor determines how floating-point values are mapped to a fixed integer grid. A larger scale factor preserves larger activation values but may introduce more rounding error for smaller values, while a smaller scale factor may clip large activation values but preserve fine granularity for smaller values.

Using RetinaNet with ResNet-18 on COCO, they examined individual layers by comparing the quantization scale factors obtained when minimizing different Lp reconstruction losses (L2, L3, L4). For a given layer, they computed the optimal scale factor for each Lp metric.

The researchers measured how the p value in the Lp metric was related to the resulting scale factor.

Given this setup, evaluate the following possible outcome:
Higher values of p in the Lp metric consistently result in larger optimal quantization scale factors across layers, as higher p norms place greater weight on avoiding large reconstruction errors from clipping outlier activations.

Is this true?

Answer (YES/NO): YES